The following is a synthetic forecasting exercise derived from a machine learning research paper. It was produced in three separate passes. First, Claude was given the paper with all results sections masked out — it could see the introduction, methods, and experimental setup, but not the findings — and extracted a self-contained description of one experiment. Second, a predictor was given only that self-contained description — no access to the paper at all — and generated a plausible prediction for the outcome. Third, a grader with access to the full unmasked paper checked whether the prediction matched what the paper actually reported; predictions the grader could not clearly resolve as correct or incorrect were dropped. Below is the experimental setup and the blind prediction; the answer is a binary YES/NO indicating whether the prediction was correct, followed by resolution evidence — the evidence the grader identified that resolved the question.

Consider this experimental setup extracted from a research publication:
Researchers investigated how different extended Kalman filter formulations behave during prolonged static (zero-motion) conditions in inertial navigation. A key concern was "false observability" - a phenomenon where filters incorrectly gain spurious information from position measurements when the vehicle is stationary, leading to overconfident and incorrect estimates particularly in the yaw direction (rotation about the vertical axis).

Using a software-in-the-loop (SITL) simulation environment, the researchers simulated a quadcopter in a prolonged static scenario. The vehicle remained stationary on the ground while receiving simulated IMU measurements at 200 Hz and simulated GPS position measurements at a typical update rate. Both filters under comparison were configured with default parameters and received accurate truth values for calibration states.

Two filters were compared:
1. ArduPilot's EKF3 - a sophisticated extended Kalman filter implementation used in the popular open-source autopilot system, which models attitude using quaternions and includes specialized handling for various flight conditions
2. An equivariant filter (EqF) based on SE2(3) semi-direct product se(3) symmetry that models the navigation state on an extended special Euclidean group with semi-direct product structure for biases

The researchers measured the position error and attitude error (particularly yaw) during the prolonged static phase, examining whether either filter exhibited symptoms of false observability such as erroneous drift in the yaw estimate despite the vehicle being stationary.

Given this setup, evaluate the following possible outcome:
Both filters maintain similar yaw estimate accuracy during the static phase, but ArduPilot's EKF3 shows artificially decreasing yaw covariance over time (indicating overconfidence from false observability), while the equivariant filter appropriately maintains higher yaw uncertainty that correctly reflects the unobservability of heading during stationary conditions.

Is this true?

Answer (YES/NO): NO